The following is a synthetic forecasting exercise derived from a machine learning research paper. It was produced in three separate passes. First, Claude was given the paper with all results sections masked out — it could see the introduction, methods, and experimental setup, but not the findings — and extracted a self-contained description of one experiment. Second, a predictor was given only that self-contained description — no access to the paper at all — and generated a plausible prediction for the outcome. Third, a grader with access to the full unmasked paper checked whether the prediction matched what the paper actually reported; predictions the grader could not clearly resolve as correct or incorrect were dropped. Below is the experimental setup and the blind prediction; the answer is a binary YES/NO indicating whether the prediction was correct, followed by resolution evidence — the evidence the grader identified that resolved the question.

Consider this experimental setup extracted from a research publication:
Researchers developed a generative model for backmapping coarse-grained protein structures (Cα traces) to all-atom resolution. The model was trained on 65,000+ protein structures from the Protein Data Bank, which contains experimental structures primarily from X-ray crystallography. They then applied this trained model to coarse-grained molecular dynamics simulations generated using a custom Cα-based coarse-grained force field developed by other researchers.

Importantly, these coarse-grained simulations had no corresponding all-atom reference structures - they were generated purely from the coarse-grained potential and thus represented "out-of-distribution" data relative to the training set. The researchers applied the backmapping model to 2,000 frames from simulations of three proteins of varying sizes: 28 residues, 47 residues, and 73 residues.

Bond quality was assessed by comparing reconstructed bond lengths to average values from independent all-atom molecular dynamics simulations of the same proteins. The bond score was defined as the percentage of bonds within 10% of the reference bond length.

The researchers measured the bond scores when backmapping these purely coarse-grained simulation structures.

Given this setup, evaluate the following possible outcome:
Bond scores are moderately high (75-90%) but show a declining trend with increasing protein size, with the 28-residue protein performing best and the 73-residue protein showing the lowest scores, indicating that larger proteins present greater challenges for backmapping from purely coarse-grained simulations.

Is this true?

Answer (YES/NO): NO